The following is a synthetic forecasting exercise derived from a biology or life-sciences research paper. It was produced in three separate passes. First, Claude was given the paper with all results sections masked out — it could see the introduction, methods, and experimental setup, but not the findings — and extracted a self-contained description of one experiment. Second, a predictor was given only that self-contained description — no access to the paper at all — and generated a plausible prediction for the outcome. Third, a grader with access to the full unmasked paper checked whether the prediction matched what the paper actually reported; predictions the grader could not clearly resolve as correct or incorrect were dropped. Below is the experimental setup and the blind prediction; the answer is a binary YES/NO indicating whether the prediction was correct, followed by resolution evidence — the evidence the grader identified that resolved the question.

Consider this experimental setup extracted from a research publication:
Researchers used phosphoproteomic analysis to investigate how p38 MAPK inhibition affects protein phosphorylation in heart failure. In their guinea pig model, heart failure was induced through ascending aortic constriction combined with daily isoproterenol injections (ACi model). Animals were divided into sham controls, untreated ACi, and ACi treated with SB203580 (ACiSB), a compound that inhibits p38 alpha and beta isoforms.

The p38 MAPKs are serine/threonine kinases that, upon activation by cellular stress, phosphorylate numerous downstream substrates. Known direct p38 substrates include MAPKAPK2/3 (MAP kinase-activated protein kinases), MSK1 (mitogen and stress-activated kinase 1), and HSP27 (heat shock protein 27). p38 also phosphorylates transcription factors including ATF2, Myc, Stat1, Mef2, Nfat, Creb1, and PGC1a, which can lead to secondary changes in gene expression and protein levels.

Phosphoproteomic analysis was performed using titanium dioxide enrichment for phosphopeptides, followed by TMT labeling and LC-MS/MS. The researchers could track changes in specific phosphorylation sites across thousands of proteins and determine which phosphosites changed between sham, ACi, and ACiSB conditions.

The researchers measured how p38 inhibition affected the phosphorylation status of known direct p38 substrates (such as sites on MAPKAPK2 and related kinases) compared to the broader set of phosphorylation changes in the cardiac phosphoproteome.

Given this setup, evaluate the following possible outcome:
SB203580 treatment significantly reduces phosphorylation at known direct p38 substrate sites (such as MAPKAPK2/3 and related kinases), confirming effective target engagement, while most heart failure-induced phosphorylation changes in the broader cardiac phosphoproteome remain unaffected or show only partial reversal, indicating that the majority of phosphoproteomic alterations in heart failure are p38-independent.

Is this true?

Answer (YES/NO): NO